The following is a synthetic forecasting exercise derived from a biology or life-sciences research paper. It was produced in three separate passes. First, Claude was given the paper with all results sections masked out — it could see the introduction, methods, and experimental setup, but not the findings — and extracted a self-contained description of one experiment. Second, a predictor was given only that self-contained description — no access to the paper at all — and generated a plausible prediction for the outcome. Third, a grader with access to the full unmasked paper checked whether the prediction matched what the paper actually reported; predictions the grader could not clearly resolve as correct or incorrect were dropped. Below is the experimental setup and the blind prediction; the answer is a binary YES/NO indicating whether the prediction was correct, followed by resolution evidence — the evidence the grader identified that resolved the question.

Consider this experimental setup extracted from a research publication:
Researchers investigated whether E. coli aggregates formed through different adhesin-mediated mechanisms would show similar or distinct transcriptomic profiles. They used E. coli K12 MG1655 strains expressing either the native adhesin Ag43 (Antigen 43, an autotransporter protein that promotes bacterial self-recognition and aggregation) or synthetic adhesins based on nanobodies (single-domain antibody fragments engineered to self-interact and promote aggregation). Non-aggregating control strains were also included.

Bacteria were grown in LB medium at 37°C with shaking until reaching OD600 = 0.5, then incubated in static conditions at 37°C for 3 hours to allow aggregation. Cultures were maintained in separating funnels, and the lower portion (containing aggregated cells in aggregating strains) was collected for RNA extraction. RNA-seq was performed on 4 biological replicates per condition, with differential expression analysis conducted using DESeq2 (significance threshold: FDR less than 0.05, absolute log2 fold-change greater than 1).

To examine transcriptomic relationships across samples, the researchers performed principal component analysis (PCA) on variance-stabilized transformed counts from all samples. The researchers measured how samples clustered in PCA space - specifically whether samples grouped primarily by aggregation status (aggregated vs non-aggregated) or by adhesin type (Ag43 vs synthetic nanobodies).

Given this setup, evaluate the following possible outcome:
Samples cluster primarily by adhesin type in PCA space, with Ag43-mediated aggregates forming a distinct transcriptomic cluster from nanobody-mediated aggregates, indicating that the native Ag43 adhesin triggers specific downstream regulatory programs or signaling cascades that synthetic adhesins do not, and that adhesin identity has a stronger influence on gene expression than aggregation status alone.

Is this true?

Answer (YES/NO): NO